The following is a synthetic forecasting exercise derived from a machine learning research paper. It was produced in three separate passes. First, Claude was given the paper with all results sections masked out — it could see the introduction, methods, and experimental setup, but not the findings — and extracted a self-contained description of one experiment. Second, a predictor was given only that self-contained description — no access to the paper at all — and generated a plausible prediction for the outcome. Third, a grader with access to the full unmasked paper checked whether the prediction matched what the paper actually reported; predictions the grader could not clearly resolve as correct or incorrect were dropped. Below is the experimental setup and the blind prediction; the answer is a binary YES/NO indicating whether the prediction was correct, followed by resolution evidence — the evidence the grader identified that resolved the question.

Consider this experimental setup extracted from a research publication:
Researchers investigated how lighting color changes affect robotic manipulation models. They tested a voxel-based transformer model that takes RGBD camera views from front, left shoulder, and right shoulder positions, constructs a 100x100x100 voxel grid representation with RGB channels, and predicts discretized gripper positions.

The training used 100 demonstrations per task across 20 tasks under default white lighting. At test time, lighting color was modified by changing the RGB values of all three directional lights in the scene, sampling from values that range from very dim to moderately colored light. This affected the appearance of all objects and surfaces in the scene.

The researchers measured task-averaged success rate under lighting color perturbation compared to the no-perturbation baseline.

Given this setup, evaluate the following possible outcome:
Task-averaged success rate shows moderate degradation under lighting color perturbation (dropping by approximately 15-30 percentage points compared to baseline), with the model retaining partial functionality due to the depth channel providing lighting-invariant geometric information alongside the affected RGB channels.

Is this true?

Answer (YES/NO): NO